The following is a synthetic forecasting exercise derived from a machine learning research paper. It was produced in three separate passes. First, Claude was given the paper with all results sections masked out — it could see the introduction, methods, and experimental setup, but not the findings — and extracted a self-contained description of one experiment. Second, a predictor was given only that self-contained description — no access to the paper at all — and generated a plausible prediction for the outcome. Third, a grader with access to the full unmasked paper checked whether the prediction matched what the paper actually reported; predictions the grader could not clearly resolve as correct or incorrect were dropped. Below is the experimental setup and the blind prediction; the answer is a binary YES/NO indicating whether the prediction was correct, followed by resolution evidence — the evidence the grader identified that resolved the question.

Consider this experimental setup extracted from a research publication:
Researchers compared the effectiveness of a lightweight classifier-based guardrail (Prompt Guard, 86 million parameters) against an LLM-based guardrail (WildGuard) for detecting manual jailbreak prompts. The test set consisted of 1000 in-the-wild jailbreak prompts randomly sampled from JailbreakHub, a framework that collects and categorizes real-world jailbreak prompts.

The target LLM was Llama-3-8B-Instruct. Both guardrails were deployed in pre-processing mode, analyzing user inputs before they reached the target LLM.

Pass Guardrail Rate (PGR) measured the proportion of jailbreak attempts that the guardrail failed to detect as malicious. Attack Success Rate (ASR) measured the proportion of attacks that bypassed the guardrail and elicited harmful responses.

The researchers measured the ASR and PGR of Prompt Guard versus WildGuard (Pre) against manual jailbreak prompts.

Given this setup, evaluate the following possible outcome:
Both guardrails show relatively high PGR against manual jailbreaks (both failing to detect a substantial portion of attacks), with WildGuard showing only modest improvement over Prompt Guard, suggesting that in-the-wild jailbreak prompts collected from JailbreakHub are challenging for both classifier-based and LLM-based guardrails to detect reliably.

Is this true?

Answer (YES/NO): NO